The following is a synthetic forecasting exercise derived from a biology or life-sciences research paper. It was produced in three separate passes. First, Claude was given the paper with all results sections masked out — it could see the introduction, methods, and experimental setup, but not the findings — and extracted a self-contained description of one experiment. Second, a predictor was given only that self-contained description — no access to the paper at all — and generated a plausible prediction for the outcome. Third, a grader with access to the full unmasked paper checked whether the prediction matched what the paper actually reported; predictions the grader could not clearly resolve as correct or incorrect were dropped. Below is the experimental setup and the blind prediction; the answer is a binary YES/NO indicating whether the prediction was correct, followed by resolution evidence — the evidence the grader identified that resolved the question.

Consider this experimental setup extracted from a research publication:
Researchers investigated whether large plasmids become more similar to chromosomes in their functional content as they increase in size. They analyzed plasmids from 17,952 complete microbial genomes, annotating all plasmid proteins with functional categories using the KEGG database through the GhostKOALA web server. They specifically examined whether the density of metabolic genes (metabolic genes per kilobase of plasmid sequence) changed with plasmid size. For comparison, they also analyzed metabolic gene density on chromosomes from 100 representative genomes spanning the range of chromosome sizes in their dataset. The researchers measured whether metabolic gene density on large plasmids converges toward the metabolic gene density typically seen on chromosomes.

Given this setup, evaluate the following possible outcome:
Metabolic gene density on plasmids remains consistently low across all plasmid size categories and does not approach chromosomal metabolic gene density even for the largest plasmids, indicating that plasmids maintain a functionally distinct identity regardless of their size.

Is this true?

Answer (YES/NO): NO